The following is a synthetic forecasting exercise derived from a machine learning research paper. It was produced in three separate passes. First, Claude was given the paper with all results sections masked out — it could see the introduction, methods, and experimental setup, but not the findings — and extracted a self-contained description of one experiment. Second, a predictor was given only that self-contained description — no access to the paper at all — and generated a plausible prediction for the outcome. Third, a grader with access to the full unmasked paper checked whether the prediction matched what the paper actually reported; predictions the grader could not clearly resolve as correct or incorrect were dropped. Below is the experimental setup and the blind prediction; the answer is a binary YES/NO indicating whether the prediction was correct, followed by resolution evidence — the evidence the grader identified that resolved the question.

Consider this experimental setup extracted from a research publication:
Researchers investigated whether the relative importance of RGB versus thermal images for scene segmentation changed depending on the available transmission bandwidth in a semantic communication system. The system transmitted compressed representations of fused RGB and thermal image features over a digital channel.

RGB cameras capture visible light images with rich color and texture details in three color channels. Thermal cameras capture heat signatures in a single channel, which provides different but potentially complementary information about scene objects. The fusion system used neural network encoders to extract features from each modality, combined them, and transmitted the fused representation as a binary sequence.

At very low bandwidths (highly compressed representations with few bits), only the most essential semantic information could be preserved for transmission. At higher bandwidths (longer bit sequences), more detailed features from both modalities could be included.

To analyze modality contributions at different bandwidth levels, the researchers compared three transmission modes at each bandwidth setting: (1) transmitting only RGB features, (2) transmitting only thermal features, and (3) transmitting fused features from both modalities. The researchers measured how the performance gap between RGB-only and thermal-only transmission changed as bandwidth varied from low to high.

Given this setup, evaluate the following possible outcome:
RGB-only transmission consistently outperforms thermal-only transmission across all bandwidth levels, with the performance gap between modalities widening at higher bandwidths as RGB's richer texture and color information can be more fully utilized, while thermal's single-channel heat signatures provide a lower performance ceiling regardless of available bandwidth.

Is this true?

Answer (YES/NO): NO